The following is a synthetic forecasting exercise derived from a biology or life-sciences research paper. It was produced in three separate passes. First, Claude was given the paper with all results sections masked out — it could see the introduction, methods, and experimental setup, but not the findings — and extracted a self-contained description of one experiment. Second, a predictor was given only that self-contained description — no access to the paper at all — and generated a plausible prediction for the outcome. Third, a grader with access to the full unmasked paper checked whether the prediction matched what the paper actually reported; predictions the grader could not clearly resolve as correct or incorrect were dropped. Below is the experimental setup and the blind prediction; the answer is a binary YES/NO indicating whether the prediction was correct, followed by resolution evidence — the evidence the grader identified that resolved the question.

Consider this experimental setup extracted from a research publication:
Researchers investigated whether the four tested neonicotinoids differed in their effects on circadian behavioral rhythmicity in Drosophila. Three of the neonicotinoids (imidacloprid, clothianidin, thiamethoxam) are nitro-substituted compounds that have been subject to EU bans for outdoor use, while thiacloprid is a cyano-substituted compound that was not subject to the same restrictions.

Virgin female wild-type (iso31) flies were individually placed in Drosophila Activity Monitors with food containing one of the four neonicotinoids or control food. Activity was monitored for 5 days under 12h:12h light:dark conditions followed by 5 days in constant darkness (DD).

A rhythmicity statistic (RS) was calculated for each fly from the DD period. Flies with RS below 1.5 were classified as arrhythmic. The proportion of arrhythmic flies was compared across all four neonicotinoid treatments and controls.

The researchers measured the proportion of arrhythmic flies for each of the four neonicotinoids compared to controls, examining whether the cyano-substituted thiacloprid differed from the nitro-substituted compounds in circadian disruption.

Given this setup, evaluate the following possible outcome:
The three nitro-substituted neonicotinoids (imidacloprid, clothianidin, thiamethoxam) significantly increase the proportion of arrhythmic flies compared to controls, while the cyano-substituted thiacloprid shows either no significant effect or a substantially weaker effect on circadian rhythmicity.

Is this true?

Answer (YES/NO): YES